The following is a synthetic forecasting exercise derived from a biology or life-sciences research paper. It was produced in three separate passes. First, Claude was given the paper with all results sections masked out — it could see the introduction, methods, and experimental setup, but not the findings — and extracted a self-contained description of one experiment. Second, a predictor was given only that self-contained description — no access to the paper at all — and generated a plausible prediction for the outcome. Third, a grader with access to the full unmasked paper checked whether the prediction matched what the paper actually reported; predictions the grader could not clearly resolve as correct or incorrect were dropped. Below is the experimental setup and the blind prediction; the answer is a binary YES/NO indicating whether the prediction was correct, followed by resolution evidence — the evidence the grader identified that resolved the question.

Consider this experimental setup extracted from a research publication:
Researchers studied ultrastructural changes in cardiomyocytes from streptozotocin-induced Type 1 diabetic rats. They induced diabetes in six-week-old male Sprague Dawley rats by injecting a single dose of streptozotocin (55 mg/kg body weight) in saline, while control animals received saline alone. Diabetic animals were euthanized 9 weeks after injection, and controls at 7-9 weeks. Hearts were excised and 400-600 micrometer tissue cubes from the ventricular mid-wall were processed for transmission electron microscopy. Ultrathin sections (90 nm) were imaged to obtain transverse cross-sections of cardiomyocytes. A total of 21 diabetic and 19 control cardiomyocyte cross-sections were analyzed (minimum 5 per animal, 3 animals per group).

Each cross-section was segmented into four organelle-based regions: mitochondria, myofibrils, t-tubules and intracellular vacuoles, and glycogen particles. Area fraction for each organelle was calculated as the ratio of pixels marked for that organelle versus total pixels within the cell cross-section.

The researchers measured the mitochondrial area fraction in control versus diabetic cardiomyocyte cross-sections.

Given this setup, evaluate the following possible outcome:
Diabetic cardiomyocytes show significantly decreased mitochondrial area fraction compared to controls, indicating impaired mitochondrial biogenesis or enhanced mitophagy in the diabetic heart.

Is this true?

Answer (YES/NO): YES